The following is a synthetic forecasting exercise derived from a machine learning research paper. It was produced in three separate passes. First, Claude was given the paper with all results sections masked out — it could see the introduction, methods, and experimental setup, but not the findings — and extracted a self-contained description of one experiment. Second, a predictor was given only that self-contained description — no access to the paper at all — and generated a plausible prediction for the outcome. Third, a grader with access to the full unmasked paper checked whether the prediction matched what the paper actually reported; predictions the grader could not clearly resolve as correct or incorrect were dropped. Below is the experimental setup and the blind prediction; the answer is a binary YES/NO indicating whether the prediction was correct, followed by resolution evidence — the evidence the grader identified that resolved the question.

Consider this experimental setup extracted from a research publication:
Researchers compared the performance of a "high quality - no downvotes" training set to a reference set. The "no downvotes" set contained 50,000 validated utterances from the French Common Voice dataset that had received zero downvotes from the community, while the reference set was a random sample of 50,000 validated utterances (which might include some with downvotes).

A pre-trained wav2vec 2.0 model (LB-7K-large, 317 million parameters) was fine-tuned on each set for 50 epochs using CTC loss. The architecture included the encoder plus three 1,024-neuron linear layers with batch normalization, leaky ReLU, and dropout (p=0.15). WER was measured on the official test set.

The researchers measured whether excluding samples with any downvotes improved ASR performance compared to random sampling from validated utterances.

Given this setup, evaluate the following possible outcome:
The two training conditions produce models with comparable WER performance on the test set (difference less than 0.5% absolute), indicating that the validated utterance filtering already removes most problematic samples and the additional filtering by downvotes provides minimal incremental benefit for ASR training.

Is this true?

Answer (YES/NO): YES